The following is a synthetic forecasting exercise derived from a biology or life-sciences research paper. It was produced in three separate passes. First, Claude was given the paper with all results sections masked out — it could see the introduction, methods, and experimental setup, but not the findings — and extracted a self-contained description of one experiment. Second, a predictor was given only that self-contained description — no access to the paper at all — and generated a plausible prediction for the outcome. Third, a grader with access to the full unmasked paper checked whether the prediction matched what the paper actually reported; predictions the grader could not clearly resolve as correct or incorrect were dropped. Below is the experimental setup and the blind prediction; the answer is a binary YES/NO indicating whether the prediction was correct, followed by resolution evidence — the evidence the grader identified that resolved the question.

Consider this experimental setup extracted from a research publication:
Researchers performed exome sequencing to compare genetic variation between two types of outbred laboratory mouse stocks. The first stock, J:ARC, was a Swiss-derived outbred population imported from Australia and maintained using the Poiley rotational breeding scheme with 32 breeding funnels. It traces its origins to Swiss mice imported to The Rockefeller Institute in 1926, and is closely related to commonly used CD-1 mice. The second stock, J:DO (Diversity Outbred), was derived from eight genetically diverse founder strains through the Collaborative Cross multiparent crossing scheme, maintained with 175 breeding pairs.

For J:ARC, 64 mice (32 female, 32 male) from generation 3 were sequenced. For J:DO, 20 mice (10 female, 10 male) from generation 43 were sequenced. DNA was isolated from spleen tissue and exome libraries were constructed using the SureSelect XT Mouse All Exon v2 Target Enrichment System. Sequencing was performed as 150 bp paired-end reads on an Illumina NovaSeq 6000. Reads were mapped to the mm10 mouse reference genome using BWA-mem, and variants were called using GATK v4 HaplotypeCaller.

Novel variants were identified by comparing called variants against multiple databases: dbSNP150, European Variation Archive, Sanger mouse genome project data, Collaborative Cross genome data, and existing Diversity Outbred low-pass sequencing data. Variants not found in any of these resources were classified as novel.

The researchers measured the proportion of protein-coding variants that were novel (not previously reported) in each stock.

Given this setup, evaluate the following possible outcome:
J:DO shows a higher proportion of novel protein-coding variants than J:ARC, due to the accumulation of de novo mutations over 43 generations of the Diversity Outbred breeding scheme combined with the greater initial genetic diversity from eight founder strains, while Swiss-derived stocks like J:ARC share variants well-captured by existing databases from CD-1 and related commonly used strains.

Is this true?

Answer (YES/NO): NO